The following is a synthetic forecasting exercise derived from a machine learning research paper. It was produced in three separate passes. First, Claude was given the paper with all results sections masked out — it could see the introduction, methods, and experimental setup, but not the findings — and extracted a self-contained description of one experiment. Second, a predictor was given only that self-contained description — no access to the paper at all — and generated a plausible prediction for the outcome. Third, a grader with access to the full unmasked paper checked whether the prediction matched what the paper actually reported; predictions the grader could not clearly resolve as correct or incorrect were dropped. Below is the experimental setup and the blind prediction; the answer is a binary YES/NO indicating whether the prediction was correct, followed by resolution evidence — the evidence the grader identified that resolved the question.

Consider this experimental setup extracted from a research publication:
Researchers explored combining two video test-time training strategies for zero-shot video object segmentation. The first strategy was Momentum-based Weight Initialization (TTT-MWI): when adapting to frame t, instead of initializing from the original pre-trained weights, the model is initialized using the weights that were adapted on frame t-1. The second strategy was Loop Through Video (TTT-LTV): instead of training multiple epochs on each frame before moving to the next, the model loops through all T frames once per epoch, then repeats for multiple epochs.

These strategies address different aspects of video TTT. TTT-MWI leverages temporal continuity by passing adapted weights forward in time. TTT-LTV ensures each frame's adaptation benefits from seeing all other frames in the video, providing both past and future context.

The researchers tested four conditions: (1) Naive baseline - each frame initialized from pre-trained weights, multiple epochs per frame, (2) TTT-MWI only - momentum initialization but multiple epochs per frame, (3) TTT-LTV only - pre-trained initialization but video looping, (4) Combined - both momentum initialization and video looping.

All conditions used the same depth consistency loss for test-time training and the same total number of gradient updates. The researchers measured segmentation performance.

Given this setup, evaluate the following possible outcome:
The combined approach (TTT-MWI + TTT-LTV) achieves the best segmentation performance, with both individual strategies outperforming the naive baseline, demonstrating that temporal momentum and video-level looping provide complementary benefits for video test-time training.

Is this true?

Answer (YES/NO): NO